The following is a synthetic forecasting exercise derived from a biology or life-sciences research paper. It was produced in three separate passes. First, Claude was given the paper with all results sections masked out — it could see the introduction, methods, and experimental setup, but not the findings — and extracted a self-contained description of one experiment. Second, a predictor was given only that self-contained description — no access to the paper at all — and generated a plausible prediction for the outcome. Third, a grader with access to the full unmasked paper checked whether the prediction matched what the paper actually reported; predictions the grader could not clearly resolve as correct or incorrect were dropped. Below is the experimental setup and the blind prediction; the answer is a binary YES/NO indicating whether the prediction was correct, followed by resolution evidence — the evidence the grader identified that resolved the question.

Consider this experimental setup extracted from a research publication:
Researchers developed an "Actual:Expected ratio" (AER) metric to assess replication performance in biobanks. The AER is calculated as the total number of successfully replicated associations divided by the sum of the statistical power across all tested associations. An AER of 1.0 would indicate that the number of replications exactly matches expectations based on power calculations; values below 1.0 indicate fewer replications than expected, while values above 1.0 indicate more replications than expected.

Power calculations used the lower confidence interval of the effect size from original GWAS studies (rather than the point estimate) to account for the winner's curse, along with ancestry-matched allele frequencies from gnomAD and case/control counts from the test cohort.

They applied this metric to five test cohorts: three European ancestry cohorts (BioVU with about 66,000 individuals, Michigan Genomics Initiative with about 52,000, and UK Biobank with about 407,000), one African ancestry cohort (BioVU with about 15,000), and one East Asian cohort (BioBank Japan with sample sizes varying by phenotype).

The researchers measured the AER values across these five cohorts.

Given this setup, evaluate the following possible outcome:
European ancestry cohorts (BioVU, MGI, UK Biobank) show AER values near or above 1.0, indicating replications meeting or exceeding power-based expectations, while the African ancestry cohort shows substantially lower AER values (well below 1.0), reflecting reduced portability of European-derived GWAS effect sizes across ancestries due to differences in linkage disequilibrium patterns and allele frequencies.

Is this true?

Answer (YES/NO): NO